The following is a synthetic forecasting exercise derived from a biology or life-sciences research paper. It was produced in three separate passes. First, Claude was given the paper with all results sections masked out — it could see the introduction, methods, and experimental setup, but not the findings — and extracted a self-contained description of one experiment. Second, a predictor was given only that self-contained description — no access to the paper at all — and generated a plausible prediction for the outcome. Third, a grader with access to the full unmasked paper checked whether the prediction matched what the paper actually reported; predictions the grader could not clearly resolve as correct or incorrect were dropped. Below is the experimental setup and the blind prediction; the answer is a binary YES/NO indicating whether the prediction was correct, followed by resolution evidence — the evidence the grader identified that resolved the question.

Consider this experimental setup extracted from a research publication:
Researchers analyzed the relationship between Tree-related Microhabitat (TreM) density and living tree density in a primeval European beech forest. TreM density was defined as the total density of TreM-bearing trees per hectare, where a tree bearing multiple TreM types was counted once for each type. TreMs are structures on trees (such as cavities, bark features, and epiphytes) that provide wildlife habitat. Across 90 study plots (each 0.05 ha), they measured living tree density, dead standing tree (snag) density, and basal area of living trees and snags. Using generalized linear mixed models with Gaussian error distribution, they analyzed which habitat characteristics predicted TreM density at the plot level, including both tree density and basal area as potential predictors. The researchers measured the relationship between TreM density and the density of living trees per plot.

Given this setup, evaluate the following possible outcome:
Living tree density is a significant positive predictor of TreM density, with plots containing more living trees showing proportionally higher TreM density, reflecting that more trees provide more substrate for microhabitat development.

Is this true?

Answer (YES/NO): NO